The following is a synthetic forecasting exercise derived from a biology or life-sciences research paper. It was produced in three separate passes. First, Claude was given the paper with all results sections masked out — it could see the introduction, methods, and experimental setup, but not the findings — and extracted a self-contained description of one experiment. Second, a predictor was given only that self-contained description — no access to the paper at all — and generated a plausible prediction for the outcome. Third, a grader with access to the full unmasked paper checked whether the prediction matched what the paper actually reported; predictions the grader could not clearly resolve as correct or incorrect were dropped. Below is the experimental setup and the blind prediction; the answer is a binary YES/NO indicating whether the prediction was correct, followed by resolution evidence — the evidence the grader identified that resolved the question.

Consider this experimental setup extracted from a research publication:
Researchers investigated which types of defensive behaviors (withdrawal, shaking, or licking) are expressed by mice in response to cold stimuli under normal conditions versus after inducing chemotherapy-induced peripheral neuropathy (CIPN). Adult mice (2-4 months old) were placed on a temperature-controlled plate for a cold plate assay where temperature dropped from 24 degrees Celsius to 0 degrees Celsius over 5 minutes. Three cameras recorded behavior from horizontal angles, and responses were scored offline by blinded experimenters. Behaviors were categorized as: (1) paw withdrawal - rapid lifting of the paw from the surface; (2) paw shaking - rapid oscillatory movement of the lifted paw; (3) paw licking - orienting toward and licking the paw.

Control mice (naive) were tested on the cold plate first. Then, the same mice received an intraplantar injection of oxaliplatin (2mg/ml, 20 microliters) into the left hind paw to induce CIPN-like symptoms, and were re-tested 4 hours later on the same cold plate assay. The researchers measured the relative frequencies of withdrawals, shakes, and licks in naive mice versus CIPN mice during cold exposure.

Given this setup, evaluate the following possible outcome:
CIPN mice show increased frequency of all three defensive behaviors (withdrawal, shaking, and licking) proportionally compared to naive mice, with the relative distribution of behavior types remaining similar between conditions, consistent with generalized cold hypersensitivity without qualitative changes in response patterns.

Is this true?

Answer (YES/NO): NO